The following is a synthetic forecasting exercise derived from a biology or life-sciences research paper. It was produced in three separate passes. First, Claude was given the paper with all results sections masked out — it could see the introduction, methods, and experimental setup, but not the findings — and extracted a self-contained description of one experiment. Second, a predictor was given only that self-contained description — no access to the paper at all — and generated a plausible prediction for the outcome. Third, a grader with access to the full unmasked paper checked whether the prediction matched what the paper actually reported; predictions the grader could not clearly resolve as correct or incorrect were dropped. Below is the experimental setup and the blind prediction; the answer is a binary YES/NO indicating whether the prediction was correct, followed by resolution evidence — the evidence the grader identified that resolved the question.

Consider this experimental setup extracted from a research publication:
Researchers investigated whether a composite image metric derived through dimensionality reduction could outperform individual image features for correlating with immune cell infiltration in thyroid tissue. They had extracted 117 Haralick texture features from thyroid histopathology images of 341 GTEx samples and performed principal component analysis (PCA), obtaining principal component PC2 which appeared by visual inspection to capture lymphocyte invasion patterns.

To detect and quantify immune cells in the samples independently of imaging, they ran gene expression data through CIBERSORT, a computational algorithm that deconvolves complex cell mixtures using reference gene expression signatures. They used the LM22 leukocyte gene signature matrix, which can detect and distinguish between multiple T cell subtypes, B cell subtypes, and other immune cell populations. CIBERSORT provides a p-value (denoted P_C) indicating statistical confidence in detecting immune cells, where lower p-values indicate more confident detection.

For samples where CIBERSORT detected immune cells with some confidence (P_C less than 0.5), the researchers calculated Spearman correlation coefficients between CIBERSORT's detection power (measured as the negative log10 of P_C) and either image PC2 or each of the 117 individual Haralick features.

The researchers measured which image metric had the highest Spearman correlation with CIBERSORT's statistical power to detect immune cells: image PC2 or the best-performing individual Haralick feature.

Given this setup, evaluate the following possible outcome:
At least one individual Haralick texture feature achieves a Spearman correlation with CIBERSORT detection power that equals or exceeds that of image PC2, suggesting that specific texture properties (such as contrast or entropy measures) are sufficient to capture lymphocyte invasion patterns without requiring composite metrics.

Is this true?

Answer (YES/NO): NO